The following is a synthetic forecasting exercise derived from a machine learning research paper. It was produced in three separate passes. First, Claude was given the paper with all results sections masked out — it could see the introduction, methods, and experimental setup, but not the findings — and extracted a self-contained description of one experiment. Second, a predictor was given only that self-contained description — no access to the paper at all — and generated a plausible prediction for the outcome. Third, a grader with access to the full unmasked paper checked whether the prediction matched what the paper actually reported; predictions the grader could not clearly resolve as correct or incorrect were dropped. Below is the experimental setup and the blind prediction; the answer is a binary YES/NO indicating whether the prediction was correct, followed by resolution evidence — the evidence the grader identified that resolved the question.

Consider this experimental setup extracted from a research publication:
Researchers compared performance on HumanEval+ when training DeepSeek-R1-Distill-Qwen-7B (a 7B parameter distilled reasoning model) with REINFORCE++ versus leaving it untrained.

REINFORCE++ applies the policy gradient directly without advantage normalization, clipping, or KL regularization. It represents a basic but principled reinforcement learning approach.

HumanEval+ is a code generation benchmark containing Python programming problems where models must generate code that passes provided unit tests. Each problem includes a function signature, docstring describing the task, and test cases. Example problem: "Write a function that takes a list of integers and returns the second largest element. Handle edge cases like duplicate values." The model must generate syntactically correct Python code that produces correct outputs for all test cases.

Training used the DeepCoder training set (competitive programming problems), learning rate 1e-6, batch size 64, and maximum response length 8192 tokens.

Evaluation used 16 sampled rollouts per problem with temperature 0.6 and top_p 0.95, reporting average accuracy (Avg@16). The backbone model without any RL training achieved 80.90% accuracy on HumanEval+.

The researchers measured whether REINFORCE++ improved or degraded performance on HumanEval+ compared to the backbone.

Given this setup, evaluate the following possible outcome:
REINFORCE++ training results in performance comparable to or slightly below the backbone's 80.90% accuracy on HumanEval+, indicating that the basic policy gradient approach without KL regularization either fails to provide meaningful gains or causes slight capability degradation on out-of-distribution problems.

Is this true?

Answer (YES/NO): NO